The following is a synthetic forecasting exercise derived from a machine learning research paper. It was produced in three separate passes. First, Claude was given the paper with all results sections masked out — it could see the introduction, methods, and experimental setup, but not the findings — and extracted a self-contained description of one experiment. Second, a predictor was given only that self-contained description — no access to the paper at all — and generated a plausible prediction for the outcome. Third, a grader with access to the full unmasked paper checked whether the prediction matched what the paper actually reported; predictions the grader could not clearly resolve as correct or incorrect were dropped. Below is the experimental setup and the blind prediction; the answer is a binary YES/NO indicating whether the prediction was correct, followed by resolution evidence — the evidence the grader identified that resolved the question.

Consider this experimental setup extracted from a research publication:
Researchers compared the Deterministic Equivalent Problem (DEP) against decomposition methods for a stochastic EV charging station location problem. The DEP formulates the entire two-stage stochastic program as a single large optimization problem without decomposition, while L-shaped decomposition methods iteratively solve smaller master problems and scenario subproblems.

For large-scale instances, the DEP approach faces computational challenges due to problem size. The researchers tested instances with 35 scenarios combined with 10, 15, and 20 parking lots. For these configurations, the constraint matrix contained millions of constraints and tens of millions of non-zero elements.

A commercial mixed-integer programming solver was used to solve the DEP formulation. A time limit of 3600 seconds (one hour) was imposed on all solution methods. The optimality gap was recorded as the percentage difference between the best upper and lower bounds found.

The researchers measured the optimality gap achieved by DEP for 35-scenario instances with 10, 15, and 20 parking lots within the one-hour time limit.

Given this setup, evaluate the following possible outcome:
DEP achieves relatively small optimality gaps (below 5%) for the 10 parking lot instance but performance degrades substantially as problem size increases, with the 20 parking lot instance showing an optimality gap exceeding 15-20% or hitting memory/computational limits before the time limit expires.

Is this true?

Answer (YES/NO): NO